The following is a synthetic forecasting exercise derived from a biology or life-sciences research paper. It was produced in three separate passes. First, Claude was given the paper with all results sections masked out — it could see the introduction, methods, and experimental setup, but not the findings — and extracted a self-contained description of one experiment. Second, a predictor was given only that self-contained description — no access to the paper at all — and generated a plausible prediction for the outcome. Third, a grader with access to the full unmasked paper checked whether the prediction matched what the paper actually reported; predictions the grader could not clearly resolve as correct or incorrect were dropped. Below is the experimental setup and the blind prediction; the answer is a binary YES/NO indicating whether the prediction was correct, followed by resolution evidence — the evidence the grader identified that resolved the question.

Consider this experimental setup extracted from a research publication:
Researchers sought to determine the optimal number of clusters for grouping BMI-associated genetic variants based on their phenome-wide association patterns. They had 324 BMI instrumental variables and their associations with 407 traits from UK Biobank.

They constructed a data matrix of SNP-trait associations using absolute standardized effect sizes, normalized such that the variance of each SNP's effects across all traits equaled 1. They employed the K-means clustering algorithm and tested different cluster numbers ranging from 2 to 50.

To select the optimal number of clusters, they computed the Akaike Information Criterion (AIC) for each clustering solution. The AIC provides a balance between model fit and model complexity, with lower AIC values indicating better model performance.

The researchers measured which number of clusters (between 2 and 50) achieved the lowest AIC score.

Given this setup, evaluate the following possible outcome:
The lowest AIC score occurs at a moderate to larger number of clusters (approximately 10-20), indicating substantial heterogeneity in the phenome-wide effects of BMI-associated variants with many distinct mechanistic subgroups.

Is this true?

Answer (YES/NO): NO